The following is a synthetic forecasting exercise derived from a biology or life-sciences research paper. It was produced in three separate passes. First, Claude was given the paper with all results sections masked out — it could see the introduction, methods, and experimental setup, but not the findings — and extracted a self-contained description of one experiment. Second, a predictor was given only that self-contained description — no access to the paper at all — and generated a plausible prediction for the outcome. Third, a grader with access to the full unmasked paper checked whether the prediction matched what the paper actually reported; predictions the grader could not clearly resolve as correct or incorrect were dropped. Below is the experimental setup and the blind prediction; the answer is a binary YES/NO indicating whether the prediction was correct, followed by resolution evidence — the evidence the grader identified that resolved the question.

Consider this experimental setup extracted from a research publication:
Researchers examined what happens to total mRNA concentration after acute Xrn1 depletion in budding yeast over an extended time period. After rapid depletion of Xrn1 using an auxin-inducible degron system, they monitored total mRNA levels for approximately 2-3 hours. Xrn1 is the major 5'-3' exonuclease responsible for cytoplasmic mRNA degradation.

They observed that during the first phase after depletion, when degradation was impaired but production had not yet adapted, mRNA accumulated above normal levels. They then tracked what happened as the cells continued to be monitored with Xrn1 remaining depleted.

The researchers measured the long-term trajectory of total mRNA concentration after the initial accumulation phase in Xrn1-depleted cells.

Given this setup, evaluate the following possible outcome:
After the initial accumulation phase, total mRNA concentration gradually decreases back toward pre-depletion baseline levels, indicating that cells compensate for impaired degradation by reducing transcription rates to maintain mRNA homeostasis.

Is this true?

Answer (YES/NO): YES